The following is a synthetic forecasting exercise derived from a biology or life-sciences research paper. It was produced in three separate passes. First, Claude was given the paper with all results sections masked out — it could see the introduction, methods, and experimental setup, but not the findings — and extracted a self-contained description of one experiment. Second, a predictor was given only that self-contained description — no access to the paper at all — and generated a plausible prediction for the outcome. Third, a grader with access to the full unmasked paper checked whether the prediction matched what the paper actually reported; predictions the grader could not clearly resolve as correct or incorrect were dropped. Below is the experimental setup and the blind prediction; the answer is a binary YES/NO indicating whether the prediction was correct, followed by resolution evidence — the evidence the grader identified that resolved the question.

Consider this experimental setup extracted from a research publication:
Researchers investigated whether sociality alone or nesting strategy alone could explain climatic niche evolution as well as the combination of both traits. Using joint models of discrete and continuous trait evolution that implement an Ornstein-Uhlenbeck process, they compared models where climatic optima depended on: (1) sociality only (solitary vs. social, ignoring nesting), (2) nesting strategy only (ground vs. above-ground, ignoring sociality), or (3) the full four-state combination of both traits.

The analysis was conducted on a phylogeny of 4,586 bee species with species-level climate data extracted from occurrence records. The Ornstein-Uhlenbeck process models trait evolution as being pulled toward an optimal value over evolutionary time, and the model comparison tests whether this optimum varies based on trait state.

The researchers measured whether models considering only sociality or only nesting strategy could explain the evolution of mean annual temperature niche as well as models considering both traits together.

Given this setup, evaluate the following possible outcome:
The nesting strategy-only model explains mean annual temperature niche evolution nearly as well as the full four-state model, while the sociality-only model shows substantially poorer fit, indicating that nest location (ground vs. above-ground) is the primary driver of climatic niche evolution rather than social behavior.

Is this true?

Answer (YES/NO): NO